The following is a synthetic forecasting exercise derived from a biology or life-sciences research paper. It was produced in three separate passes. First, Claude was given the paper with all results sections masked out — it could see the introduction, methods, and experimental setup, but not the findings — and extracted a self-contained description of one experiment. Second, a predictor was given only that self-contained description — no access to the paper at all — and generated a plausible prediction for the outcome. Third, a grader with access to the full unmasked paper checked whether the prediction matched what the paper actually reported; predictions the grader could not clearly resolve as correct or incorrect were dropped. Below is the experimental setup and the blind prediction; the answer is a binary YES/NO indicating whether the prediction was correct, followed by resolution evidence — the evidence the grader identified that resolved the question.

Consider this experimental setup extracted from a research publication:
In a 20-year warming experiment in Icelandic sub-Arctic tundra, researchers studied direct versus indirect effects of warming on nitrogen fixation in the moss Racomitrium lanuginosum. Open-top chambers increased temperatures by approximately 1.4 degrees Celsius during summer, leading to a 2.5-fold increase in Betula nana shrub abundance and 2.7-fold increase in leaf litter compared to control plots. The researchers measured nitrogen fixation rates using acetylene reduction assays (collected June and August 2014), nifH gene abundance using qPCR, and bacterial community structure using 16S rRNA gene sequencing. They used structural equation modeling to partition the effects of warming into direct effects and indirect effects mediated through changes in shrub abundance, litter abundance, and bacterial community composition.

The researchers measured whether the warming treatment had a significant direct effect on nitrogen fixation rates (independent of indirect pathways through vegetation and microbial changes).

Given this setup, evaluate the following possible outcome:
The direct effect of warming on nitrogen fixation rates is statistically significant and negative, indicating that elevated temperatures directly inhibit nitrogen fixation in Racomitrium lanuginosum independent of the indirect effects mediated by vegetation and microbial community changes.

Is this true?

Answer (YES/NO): NO